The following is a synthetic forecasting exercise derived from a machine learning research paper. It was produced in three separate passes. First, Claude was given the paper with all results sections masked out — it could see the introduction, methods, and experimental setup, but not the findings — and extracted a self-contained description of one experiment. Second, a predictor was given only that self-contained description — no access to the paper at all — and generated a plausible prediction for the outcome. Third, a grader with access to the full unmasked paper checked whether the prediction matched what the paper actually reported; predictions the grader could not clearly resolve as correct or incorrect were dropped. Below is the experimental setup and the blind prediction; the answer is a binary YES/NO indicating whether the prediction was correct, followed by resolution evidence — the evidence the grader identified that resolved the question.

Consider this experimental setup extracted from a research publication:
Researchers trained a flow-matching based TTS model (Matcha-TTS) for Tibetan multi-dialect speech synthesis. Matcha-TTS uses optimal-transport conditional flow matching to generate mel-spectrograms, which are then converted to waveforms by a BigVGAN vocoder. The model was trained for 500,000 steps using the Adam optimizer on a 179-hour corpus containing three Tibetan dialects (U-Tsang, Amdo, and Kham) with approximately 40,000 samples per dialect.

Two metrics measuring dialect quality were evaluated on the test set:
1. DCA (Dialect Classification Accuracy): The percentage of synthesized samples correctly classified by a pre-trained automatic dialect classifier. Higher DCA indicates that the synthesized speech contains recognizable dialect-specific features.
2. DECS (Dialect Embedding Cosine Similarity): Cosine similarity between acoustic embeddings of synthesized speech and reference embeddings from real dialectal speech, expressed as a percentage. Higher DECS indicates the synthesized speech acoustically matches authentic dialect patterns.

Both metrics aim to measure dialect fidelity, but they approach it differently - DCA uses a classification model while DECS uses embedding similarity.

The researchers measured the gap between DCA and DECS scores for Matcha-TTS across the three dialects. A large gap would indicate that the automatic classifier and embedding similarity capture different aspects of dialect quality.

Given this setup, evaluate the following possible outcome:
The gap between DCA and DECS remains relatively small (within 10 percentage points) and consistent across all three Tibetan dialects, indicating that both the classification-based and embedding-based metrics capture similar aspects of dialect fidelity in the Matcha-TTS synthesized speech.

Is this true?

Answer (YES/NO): NO